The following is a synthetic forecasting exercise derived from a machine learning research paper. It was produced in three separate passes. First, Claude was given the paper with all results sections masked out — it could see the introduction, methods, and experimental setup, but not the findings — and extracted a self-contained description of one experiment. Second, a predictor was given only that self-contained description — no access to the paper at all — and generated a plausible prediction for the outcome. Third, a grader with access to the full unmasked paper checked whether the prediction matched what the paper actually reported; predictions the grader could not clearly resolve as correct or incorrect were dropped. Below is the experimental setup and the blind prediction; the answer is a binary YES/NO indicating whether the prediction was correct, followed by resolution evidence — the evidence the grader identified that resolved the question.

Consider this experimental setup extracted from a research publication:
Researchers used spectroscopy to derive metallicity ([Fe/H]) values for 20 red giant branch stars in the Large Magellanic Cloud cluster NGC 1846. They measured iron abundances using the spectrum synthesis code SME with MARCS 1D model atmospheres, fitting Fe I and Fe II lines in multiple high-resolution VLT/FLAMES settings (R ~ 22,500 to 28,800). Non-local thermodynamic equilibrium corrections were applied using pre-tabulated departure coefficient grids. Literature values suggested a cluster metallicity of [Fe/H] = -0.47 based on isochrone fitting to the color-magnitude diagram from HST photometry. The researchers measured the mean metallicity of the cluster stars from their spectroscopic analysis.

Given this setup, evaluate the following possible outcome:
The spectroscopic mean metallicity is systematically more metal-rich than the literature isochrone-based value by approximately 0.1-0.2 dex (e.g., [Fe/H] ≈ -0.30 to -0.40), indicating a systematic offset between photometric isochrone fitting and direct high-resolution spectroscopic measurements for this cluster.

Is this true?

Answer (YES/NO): NO